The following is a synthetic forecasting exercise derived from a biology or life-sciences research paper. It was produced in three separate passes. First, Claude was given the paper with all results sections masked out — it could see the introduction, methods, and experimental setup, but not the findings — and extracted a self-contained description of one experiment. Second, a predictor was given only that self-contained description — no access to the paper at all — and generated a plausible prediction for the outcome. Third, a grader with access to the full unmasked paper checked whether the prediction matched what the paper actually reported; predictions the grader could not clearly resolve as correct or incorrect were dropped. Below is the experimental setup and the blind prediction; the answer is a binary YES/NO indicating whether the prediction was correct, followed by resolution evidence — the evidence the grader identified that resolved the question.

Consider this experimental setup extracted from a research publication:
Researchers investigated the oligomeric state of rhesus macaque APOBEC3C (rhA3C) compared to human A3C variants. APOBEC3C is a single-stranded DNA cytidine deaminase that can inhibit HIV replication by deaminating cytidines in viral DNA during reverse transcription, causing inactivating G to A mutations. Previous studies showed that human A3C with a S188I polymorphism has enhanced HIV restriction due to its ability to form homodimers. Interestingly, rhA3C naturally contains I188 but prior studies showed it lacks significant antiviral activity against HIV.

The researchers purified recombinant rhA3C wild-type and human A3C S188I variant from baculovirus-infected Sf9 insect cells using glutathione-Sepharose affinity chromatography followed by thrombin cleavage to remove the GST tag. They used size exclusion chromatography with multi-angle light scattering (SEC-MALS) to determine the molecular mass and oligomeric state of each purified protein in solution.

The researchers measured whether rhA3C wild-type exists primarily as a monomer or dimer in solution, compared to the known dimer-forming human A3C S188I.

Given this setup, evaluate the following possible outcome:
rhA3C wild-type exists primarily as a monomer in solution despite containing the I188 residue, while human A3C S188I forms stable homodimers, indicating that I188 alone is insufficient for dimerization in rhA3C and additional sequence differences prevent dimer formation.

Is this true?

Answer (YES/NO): YES